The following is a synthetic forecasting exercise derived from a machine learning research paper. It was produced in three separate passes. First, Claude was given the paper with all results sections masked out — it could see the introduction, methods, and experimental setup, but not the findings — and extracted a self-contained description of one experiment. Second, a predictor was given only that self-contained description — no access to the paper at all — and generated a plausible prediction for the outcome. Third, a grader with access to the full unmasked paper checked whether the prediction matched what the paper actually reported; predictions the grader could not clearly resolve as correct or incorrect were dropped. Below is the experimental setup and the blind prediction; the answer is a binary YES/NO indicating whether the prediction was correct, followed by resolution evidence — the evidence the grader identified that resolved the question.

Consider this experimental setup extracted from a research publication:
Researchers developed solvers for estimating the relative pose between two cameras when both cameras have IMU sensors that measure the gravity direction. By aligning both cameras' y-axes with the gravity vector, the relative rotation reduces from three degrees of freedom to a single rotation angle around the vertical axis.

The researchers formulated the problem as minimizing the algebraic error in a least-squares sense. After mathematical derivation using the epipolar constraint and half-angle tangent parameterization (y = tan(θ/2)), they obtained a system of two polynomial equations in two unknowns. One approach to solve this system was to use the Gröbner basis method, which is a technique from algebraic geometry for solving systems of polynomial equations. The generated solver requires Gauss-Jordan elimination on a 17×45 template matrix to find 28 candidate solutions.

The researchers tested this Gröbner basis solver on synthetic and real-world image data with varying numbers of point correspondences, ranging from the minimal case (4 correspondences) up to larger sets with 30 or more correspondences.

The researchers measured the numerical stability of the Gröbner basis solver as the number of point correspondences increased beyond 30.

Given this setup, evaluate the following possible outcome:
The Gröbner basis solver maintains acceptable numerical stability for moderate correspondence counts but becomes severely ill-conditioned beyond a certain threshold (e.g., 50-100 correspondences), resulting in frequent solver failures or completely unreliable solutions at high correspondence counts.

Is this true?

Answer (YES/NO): NO